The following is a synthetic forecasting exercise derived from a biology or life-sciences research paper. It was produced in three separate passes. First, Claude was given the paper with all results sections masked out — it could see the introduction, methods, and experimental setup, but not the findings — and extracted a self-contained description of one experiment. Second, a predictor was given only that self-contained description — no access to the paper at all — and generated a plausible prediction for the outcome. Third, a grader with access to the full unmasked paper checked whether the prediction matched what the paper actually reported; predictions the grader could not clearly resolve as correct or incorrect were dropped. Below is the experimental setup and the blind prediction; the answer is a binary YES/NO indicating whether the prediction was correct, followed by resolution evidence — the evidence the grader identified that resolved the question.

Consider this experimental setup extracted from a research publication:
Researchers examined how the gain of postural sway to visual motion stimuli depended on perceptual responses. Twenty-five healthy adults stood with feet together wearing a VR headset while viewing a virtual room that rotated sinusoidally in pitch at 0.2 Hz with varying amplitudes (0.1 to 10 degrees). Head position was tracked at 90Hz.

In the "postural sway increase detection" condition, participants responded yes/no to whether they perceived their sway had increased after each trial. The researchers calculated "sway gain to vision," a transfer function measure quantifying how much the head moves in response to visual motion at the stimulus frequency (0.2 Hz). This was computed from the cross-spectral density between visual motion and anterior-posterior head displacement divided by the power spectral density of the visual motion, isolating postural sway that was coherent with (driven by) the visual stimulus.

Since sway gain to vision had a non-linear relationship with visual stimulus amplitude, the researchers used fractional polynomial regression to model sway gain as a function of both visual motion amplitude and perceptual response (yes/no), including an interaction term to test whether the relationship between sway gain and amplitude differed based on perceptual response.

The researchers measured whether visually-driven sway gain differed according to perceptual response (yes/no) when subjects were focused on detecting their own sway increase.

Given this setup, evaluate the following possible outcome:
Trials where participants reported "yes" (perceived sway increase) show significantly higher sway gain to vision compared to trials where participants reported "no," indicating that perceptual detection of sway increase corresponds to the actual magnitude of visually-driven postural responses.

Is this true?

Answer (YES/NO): YES